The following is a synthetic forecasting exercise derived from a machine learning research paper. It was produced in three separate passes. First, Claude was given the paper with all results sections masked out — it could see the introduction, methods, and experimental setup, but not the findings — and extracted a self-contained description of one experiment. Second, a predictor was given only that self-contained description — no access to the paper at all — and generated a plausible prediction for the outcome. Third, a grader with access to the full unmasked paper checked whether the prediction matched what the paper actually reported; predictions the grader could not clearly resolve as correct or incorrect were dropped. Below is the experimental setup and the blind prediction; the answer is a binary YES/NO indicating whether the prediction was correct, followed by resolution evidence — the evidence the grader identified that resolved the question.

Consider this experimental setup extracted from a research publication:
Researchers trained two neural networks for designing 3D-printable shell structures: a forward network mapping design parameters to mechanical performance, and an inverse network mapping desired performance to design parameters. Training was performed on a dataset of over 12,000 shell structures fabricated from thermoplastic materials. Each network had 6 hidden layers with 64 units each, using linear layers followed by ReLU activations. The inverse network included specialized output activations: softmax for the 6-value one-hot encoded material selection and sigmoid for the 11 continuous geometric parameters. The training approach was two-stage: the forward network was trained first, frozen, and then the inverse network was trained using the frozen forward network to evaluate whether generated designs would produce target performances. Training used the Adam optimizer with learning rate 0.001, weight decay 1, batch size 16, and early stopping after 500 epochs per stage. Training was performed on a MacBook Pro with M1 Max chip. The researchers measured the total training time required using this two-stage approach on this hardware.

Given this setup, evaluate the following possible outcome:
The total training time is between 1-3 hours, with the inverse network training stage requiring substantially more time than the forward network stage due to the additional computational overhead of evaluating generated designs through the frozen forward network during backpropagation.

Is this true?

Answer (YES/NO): NO